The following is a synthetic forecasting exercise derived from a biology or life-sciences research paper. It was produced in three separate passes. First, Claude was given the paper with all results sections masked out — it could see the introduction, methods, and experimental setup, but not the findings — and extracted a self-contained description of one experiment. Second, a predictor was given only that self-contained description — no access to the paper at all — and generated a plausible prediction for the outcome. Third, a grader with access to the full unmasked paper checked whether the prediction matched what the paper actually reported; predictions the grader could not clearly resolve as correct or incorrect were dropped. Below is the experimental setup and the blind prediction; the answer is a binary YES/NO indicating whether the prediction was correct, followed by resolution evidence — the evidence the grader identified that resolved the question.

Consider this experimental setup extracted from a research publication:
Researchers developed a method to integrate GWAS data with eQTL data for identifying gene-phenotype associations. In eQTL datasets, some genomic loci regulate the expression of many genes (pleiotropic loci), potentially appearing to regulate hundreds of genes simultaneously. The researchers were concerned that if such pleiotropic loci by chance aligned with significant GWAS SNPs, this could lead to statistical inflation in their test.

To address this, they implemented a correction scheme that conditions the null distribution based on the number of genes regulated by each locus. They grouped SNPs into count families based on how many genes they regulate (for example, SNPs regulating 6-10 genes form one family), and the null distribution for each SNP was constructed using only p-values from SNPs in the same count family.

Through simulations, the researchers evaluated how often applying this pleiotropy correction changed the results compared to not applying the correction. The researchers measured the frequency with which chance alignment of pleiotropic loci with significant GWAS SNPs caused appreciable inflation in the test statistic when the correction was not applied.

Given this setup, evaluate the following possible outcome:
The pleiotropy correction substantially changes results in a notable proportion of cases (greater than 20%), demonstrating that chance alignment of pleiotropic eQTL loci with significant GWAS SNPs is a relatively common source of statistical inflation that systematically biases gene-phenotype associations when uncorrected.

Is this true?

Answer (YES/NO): NO